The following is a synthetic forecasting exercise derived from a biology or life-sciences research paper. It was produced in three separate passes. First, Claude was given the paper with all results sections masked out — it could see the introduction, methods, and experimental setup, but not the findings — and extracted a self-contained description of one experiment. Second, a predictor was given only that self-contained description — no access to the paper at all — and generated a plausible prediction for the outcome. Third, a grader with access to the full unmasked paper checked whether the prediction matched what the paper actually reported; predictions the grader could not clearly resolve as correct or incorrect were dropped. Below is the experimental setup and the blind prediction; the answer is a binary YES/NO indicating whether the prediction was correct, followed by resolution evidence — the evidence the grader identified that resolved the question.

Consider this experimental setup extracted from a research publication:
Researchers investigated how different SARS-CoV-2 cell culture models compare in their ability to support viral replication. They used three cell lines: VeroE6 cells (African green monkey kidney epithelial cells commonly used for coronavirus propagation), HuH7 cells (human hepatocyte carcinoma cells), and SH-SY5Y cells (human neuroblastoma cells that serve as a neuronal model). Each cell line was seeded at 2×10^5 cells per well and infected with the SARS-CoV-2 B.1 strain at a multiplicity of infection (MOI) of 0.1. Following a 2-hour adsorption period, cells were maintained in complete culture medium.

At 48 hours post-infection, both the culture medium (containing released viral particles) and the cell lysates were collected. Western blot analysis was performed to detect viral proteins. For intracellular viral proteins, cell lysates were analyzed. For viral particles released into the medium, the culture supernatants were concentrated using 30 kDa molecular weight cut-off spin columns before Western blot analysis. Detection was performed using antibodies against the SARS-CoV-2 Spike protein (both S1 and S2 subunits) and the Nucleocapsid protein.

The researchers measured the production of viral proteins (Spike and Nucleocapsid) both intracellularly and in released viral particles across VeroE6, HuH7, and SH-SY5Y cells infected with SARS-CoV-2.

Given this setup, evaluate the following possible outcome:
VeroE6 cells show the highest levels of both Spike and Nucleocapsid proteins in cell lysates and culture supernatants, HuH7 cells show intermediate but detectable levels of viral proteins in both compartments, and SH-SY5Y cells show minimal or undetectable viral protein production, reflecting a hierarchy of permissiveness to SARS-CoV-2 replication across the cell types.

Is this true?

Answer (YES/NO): NO